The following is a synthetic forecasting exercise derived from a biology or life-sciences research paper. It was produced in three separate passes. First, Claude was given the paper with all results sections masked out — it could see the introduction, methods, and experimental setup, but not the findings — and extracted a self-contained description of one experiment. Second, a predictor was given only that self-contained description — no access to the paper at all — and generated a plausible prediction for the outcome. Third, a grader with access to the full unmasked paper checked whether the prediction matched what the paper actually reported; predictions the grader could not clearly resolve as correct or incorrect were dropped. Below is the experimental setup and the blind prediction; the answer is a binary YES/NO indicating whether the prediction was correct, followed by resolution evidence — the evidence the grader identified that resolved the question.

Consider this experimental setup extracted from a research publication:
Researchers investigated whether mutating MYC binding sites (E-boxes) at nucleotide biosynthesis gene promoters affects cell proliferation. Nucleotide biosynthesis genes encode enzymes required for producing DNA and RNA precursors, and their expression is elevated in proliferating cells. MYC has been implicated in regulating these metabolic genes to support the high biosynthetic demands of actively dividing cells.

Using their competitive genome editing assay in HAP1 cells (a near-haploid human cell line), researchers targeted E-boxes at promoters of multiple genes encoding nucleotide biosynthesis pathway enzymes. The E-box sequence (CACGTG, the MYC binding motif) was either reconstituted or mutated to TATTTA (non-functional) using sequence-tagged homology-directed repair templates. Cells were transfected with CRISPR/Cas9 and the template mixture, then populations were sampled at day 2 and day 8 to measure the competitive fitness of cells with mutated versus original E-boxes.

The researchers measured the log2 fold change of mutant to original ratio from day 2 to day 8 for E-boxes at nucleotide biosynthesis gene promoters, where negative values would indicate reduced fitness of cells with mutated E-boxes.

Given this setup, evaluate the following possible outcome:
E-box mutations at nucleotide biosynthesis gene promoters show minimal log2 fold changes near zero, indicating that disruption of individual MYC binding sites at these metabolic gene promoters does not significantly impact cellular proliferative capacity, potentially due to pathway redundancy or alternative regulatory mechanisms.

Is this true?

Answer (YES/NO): NO